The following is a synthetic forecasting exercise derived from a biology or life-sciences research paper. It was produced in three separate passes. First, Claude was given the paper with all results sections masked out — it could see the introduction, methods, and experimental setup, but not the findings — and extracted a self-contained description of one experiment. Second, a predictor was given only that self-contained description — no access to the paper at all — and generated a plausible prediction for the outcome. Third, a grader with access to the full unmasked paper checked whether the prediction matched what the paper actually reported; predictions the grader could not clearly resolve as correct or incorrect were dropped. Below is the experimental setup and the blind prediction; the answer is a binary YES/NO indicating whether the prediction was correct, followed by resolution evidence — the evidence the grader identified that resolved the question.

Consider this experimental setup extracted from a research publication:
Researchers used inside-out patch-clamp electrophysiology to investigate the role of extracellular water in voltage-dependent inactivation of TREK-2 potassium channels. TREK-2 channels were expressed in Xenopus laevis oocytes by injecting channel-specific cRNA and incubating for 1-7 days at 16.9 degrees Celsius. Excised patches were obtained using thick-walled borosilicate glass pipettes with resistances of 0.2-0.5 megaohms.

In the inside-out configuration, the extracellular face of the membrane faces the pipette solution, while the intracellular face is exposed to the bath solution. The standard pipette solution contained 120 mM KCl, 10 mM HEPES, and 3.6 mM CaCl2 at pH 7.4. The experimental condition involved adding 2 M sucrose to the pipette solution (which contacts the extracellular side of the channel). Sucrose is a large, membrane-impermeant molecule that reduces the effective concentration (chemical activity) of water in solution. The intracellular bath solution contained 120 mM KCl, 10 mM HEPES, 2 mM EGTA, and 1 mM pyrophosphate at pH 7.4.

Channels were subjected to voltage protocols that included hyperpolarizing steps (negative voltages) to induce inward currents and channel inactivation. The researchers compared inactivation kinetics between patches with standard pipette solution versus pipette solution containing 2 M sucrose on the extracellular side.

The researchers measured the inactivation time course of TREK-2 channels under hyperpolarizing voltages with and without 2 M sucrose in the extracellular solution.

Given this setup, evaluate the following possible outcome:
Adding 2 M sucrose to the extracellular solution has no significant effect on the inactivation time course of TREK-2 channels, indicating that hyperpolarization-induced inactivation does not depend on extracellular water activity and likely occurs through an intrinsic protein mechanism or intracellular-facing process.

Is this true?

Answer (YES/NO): NO